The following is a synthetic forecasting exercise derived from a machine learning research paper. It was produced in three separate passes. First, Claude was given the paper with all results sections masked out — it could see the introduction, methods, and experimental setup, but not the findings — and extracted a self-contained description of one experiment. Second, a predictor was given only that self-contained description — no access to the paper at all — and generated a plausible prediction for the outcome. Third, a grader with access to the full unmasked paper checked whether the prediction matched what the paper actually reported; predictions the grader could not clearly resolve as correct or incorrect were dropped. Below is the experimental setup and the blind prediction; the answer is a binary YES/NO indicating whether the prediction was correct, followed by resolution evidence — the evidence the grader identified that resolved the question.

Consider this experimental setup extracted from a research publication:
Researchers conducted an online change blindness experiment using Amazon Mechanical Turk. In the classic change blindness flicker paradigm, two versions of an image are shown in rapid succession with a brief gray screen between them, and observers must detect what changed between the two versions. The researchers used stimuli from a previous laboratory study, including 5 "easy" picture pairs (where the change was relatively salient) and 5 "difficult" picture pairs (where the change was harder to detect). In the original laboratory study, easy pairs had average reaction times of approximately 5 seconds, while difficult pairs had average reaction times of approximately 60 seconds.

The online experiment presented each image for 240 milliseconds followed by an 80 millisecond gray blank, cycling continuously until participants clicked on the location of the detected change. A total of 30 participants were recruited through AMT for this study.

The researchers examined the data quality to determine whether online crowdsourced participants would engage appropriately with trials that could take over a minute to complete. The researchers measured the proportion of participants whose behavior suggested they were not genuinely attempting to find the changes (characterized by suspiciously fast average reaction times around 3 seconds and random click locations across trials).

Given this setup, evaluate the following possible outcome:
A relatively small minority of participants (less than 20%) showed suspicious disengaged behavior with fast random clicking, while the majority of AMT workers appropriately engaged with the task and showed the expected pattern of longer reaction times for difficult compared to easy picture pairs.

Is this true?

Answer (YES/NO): YES